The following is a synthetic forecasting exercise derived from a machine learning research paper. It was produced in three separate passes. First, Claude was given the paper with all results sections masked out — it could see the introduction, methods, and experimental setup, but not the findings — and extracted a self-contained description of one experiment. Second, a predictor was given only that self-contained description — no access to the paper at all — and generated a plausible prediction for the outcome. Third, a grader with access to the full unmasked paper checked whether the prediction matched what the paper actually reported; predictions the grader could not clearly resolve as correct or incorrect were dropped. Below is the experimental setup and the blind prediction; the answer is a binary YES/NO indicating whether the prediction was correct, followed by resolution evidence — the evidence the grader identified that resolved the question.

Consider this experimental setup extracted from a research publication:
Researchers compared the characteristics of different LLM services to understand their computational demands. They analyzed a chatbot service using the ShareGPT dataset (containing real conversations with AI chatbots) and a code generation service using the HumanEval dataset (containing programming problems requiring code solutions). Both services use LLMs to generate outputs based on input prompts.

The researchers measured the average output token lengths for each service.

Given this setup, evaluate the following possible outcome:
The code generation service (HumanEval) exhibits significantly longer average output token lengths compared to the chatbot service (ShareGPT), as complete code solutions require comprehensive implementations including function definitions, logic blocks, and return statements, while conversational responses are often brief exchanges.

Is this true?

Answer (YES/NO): NO